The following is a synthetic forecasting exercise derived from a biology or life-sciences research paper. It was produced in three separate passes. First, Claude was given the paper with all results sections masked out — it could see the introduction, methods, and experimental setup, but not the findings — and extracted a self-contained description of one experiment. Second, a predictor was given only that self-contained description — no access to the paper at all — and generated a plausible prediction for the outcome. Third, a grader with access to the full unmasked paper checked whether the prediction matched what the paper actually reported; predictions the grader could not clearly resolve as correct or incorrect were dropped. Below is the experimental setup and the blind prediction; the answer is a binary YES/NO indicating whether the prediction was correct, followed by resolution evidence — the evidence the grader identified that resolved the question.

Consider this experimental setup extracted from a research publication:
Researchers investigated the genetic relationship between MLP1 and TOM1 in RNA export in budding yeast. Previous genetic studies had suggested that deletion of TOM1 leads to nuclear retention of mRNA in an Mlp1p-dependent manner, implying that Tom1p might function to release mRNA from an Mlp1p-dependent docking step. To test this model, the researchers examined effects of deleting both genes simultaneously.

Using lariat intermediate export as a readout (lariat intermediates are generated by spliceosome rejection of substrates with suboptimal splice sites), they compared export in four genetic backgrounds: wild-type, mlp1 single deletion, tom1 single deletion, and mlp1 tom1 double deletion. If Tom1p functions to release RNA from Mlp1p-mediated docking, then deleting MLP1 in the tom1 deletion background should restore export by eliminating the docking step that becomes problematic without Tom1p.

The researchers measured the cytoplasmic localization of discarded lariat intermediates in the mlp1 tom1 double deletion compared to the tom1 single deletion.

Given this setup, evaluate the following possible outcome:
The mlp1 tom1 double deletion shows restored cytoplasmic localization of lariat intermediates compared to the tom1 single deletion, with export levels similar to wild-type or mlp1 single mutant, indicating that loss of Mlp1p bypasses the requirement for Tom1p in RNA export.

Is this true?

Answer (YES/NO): NO